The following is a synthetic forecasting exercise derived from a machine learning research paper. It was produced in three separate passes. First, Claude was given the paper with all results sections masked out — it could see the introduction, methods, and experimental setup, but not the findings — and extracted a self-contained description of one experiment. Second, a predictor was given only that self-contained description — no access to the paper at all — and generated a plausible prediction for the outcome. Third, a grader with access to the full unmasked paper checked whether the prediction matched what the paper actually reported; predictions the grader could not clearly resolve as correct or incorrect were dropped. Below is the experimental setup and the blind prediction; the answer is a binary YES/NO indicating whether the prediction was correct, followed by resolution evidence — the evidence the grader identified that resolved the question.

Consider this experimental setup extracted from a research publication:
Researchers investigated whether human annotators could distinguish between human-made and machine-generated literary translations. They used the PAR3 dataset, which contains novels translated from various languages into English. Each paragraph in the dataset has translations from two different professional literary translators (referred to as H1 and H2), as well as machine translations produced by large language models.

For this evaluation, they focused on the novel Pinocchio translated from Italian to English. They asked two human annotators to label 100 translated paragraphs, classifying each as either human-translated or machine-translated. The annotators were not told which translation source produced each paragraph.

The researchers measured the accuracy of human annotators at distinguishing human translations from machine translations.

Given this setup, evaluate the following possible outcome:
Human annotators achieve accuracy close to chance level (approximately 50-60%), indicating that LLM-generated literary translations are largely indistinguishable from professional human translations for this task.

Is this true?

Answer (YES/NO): YES